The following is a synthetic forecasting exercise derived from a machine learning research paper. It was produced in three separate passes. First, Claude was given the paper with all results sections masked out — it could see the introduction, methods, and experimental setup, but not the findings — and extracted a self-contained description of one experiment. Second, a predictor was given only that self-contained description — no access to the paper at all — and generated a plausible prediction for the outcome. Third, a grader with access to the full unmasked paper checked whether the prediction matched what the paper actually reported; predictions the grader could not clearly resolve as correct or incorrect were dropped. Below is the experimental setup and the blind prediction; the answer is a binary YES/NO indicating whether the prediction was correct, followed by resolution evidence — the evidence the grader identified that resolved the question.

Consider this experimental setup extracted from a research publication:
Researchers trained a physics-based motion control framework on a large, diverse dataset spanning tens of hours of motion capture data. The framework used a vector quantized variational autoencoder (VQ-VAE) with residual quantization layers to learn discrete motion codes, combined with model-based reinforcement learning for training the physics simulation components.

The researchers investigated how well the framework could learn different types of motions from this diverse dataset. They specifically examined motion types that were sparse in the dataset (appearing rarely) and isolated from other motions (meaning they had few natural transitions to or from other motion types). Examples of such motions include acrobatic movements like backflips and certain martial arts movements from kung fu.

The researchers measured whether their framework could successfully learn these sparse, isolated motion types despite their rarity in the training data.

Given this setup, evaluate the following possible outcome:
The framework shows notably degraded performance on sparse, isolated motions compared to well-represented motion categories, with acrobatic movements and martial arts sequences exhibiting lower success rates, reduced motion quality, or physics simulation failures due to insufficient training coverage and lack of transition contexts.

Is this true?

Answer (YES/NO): YES